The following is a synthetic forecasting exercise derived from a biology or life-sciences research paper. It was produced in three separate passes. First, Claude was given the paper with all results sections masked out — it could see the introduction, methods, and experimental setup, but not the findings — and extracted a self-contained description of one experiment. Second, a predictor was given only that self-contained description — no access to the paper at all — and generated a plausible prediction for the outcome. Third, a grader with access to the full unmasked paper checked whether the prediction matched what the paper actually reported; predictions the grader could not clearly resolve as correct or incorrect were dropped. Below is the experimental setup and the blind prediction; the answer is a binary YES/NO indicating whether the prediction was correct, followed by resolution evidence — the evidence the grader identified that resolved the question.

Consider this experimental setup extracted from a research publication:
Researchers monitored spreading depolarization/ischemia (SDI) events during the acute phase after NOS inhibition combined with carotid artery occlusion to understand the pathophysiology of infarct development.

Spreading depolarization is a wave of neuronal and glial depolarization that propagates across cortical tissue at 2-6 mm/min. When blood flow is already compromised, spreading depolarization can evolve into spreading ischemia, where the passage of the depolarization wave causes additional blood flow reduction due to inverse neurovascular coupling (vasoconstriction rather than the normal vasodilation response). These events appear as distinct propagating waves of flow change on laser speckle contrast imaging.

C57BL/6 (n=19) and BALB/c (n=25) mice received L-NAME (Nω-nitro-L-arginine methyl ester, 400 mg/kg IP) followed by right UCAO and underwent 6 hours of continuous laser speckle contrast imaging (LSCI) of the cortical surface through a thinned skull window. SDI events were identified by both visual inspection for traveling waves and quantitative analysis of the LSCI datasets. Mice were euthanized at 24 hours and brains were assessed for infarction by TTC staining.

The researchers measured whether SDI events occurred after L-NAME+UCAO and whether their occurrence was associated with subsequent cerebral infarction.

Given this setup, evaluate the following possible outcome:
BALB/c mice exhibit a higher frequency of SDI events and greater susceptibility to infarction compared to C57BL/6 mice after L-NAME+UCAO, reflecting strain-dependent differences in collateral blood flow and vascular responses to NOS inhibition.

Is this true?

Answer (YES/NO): YES